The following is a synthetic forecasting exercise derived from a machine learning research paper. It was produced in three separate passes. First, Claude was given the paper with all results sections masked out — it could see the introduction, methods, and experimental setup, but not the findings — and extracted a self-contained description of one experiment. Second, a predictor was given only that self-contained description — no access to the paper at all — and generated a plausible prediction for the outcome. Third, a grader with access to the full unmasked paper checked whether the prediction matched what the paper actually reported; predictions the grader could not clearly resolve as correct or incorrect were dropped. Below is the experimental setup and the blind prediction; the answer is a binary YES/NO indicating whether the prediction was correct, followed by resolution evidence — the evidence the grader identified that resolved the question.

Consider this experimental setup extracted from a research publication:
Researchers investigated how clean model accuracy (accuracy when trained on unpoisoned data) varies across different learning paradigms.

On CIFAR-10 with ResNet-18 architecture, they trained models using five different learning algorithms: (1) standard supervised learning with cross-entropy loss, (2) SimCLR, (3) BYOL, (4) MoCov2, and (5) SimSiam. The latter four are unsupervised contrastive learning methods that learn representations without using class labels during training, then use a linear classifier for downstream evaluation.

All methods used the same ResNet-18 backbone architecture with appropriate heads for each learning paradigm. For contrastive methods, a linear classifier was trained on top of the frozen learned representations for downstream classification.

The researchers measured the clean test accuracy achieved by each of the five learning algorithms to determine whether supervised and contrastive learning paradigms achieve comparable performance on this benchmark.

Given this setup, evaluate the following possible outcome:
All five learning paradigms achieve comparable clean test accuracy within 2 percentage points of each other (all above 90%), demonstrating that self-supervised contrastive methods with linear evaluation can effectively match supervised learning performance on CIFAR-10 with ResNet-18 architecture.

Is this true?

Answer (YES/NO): NO